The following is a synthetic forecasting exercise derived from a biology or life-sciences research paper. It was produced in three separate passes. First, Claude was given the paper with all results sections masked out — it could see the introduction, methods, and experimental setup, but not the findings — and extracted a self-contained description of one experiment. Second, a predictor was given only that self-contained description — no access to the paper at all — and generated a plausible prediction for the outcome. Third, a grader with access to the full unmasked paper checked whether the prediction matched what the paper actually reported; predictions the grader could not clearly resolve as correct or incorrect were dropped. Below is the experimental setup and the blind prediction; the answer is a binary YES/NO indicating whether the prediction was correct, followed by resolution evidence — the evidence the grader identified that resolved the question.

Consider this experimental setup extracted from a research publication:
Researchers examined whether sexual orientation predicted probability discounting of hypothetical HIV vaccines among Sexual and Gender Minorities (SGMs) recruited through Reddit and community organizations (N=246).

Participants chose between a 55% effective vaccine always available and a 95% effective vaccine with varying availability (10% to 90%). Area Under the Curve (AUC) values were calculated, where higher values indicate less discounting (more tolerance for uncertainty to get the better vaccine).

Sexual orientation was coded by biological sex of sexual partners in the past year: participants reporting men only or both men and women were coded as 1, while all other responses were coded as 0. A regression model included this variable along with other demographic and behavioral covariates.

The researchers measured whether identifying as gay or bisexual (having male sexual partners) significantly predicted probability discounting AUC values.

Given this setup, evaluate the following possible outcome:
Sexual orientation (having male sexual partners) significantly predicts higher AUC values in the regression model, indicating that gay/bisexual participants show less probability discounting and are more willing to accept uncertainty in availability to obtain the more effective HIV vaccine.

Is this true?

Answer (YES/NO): NO